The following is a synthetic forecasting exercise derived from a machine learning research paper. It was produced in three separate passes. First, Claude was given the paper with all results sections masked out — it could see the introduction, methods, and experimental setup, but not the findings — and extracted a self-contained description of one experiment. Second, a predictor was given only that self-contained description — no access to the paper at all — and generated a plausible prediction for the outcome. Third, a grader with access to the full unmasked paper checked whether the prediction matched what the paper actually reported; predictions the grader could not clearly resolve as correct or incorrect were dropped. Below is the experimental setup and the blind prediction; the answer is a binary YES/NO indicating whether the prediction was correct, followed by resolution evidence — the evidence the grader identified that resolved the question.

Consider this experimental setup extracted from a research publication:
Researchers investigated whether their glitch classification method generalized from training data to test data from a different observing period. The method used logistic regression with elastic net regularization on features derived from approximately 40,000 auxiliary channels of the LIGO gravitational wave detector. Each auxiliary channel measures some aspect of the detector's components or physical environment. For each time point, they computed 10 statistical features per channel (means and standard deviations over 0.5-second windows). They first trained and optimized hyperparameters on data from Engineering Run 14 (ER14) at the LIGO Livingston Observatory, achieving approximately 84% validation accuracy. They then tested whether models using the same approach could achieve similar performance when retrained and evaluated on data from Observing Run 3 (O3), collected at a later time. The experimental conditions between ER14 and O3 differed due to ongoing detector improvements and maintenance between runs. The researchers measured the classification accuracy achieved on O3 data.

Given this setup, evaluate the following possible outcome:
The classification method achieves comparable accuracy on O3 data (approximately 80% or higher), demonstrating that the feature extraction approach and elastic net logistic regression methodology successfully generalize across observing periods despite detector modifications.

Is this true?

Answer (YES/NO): YES